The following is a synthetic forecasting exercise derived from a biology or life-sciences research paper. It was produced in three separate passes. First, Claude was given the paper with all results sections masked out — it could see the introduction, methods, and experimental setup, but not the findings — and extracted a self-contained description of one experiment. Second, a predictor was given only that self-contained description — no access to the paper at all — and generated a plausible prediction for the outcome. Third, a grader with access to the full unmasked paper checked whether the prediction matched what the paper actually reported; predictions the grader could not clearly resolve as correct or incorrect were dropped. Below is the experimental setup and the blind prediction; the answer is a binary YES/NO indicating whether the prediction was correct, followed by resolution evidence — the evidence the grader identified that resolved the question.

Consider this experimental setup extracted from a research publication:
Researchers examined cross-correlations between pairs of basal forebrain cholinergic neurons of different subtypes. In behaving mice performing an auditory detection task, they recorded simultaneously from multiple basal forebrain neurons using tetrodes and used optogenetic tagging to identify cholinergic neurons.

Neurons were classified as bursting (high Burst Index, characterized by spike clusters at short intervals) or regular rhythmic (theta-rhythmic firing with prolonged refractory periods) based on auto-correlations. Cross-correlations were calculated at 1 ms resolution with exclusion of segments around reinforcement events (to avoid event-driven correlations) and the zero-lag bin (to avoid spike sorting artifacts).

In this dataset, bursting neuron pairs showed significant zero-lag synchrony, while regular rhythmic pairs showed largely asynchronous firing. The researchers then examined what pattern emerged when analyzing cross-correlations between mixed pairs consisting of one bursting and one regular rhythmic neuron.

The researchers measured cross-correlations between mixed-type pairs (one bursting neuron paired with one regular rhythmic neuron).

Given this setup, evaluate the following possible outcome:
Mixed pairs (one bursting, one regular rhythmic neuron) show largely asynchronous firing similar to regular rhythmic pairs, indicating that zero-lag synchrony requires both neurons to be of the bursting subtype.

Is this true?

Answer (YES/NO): YES